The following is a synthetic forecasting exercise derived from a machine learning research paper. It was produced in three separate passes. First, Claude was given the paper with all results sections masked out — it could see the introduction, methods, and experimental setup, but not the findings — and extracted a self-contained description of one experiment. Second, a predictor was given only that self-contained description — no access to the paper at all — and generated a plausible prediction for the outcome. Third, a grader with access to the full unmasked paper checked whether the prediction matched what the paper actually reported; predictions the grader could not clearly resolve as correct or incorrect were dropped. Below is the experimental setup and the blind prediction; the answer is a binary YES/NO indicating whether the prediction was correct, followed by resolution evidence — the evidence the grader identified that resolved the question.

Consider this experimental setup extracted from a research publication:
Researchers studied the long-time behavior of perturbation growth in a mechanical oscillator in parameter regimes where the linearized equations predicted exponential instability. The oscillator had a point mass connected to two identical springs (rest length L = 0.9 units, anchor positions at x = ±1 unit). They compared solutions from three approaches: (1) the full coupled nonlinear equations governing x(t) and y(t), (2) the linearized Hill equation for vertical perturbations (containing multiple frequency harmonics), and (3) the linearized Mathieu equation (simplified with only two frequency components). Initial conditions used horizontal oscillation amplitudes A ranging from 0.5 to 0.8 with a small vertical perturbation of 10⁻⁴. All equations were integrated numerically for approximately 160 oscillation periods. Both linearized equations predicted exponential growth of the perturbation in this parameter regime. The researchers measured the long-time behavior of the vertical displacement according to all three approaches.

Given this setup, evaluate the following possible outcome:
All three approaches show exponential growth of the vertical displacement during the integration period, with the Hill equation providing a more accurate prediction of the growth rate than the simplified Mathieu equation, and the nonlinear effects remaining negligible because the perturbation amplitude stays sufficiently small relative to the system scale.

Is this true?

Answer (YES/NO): NO